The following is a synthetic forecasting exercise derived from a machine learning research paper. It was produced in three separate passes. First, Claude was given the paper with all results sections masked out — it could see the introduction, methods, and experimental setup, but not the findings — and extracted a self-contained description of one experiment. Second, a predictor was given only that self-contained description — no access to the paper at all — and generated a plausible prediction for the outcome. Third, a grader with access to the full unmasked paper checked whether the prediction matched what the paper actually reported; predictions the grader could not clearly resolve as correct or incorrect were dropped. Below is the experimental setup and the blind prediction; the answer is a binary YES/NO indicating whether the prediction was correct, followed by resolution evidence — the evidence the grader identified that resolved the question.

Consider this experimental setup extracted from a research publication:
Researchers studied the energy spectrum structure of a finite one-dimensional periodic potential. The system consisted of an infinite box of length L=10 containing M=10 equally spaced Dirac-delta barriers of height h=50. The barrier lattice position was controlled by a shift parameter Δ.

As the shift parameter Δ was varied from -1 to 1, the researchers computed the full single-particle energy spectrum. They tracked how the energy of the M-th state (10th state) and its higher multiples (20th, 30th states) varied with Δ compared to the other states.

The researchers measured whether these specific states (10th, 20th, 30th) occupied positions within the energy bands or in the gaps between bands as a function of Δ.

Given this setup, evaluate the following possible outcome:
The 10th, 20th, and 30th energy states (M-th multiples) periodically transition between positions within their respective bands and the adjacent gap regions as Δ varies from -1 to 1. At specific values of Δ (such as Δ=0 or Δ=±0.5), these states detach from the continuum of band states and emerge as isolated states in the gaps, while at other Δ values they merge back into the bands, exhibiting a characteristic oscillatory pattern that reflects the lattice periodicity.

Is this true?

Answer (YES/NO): NO